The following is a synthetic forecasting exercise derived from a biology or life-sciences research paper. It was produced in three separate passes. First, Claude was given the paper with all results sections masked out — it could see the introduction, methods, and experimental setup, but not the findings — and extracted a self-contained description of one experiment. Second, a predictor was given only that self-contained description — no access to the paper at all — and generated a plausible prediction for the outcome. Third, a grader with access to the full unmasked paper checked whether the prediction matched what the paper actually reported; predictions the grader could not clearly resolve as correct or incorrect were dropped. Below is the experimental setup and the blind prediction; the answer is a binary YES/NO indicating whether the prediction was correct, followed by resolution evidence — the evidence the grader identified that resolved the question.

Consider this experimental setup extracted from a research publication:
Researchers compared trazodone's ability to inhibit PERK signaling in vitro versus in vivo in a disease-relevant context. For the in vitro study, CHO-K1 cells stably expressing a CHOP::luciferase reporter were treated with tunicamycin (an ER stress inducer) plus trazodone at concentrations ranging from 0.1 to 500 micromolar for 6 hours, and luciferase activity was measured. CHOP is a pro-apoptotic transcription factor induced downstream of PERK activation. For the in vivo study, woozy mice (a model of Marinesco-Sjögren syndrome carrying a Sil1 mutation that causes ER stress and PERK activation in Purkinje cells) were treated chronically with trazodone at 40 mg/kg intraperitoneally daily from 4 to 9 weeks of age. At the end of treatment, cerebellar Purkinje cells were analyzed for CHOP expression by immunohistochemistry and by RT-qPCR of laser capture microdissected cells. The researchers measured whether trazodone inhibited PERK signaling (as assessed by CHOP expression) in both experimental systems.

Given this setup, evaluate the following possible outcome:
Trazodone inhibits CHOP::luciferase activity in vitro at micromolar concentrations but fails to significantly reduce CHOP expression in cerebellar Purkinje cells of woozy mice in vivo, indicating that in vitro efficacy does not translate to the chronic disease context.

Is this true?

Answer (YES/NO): YES